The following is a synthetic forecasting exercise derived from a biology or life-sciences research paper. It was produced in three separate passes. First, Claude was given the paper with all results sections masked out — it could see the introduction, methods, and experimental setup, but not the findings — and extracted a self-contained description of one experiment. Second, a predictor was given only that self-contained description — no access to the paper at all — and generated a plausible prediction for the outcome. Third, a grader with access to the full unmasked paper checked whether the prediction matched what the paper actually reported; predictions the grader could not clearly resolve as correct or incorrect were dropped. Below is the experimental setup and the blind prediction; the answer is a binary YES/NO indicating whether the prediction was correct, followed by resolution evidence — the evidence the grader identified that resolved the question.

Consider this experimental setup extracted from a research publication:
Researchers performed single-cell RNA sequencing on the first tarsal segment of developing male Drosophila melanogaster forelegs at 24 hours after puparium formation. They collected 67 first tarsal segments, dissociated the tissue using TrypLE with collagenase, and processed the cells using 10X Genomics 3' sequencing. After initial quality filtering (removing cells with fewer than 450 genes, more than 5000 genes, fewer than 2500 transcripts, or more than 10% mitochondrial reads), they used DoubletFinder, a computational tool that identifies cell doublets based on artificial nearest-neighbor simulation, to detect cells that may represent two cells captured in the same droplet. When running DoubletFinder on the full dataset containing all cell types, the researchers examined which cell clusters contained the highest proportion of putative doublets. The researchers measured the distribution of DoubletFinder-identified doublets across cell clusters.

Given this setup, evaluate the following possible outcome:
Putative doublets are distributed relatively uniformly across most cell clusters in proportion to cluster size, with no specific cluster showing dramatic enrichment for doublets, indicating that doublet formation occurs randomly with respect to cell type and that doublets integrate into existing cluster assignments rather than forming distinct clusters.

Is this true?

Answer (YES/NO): NO